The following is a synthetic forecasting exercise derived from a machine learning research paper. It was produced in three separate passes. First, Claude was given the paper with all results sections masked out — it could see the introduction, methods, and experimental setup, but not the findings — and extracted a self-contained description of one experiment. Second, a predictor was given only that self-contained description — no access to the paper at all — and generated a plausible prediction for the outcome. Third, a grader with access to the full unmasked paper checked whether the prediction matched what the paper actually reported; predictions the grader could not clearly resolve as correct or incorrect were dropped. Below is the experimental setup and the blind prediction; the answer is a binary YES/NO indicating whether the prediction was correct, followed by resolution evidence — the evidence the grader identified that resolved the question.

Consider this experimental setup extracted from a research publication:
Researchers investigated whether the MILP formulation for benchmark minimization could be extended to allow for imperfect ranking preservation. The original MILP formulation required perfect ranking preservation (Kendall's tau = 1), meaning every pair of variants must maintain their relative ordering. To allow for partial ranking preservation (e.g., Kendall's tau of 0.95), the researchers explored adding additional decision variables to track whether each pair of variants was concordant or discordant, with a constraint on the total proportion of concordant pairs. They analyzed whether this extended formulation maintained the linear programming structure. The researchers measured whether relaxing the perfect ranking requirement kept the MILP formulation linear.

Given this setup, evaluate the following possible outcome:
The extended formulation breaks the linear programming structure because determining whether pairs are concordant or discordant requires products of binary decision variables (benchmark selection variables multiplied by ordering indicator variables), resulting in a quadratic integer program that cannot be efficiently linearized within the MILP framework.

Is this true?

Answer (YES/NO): YES